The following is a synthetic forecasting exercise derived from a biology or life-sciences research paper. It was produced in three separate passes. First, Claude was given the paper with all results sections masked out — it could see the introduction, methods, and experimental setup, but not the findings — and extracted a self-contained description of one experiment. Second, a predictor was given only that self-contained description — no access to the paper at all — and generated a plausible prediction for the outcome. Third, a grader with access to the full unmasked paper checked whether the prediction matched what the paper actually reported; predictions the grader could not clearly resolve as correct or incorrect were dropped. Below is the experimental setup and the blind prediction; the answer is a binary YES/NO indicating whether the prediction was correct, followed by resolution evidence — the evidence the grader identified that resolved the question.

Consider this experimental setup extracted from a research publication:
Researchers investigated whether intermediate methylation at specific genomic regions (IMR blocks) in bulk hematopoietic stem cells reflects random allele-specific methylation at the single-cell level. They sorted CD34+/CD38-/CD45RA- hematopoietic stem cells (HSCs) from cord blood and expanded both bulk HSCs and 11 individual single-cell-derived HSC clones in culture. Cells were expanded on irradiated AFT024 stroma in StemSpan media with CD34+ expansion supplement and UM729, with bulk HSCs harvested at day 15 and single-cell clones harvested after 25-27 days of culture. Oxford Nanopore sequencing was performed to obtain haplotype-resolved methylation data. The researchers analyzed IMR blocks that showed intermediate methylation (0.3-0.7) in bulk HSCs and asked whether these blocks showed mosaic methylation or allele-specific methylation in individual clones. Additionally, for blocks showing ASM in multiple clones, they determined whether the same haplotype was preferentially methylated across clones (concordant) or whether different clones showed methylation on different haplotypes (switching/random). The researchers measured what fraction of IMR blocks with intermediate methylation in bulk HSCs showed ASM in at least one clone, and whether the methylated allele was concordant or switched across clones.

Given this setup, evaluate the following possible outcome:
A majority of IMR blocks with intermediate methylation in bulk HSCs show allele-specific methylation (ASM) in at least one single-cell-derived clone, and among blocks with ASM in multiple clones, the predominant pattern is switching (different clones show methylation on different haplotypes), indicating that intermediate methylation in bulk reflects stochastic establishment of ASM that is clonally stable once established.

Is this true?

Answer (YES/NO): YES